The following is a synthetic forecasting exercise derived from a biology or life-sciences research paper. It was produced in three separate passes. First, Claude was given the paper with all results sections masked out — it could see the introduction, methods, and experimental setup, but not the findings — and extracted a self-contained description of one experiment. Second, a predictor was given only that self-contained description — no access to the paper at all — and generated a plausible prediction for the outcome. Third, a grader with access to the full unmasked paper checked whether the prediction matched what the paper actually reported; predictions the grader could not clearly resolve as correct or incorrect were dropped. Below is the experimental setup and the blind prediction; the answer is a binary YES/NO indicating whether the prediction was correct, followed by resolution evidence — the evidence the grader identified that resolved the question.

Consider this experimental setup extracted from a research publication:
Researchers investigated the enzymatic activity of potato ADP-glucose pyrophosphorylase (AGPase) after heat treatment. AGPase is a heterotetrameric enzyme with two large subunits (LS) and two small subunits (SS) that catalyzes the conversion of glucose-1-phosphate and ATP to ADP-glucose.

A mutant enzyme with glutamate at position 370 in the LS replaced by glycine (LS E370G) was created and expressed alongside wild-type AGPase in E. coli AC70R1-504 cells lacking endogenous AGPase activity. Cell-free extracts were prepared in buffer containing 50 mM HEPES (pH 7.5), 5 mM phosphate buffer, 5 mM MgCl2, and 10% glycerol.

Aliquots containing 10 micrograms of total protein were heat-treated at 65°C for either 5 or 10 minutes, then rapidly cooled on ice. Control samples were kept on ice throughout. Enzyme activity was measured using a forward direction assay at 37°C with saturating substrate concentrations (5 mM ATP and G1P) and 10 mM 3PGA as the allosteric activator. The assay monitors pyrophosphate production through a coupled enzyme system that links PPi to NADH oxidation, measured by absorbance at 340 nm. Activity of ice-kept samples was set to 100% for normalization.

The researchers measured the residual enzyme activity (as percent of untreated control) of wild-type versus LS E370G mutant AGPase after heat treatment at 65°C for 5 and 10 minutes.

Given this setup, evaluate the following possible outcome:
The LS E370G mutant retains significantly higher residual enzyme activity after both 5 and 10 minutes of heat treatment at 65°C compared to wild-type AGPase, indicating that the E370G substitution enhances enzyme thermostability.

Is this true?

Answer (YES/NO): NO